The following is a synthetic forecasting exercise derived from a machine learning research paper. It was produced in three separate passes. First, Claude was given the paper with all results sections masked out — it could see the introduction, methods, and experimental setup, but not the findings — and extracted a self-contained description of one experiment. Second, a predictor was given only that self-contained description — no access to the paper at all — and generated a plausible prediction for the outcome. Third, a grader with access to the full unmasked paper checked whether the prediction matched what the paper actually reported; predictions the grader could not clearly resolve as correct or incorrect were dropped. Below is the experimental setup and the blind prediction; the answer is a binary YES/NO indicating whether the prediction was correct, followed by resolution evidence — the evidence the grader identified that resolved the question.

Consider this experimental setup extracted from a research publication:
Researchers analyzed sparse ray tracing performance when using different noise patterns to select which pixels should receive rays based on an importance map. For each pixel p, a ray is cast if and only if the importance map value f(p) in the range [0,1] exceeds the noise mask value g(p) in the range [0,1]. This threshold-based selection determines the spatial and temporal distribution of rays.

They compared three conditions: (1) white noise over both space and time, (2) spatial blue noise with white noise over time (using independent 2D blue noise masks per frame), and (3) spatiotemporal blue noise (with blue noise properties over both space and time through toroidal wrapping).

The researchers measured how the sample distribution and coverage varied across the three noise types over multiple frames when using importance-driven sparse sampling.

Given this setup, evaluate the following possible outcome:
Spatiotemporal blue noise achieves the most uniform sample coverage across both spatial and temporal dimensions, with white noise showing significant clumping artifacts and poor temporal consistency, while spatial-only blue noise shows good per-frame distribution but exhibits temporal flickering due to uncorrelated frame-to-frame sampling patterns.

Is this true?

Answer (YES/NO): YES